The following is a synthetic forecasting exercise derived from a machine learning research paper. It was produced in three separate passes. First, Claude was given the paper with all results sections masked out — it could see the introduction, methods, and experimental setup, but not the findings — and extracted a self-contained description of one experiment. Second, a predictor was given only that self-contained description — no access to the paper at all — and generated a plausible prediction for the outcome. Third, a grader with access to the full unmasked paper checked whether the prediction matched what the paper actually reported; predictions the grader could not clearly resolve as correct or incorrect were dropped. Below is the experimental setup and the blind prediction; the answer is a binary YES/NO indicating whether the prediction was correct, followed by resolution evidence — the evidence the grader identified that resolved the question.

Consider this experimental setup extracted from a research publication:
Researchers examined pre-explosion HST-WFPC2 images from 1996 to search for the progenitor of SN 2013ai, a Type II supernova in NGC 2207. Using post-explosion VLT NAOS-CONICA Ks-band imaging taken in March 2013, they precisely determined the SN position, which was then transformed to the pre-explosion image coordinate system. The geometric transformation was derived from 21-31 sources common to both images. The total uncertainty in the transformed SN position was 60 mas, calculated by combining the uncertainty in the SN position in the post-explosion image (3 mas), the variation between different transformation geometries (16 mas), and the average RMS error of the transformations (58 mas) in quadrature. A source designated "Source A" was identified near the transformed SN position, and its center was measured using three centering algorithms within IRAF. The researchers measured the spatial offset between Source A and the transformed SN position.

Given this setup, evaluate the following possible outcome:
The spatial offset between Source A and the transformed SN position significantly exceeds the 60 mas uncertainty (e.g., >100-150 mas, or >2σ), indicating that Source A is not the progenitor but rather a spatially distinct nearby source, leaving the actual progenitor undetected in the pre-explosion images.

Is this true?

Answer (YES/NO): YES